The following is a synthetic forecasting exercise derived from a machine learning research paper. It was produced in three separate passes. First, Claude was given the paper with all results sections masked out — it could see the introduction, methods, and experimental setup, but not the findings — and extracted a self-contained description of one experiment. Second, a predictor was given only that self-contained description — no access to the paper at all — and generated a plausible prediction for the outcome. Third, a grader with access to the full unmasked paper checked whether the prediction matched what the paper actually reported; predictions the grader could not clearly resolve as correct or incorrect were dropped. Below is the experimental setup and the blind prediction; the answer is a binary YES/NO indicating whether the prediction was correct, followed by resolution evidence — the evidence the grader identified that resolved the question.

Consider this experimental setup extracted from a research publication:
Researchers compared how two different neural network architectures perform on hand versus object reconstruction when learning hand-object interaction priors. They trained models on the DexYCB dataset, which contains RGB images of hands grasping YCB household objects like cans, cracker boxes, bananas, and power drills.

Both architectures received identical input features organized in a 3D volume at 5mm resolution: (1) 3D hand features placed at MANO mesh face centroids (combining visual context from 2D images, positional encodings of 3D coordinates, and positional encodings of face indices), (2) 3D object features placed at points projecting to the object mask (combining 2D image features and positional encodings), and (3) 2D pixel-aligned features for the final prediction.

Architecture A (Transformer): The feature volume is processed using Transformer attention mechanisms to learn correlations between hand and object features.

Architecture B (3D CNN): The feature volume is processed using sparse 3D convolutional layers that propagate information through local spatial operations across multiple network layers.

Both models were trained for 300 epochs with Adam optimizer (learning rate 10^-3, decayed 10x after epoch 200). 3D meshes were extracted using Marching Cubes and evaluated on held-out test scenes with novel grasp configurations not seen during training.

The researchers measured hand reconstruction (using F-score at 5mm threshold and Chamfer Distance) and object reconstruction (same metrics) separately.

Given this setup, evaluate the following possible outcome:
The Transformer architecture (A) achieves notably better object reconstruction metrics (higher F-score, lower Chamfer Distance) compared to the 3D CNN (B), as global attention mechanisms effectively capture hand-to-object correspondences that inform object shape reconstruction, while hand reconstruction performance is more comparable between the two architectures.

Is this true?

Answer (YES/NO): NO